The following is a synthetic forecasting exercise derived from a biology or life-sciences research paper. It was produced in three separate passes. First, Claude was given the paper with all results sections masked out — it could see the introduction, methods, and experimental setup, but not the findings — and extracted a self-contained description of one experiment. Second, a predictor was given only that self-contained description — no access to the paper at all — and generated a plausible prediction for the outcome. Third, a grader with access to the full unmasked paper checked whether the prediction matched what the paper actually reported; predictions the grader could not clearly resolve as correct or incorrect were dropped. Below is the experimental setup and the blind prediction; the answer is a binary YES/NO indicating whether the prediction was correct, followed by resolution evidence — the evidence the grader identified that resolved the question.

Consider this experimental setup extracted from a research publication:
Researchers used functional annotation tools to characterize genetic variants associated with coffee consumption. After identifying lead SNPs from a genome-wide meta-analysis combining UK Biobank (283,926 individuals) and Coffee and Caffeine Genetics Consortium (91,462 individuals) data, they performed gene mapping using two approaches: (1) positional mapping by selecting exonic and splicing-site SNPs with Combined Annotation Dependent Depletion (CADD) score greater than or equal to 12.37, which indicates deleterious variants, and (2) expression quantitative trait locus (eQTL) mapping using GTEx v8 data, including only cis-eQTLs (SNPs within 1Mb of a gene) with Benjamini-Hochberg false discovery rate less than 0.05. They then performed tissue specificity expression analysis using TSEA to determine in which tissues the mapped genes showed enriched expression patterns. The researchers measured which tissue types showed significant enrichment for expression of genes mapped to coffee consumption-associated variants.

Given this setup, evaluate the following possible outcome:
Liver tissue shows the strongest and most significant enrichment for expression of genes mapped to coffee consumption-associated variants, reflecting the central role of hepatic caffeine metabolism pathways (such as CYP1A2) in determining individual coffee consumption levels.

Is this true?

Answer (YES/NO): NO